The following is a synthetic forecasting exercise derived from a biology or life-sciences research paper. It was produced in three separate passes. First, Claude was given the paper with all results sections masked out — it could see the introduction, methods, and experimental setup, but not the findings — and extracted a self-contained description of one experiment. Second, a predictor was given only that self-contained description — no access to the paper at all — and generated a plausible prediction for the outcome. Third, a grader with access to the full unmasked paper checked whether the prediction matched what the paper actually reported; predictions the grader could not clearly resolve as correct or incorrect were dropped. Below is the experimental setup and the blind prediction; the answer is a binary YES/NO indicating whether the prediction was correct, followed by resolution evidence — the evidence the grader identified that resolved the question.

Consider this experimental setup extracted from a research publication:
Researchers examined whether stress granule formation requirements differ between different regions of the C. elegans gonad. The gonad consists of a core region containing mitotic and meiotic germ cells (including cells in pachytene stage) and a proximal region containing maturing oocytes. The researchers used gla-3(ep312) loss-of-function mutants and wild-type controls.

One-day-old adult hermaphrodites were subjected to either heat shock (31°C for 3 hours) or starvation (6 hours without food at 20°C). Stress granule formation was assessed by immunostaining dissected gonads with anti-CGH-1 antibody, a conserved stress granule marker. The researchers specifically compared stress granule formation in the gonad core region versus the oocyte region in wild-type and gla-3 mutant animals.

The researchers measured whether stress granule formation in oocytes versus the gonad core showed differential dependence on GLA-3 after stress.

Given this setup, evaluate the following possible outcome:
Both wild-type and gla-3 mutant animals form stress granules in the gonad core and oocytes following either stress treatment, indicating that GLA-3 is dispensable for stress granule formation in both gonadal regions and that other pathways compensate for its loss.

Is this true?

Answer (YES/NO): NO